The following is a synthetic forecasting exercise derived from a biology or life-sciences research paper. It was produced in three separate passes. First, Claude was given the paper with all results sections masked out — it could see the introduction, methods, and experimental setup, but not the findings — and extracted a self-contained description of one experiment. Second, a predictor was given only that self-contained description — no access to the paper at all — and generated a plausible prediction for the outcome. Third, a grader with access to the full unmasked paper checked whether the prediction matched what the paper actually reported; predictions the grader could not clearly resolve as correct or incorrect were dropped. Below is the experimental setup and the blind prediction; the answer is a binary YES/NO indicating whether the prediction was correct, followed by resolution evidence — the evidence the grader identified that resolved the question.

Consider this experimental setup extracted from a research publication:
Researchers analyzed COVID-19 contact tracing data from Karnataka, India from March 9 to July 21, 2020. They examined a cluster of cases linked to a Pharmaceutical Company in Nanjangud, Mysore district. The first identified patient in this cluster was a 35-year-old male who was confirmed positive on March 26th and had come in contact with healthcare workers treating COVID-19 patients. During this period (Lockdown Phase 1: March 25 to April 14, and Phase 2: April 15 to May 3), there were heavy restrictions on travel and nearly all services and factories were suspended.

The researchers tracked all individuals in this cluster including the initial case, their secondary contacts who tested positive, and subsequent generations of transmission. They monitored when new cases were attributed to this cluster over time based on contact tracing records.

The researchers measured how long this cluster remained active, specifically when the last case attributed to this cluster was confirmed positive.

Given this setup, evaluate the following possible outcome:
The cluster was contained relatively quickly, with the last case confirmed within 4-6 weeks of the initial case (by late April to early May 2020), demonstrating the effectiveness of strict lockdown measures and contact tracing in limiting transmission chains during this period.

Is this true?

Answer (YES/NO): YES